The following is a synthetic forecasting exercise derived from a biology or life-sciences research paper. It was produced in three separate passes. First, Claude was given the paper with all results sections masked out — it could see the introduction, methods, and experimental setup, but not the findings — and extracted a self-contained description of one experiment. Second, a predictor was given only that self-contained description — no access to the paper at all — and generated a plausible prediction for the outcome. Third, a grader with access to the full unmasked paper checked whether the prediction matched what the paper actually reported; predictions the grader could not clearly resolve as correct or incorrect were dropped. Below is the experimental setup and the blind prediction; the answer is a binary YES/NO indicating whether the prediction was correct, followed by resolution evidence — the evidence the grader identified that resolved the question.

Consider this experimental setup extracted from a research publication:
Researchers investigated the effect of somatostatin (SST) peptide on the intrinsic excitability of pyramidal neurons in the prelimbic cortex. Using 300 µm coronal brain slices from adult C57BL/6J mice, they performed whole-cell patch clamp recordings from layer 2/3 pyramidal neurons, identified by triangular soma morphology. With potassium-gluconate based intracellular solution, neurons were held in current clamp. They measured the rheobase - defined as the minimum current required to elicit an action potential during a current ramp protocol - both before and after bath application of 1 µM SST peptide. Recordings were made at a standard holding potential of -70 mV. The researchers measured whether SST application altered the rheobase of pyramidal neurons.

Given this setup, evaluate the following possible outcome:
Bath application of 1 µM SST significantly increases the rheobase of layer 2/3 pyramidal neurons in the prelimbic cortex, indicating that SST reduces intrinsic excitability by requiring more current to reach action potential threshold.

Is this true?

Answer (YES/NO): YES